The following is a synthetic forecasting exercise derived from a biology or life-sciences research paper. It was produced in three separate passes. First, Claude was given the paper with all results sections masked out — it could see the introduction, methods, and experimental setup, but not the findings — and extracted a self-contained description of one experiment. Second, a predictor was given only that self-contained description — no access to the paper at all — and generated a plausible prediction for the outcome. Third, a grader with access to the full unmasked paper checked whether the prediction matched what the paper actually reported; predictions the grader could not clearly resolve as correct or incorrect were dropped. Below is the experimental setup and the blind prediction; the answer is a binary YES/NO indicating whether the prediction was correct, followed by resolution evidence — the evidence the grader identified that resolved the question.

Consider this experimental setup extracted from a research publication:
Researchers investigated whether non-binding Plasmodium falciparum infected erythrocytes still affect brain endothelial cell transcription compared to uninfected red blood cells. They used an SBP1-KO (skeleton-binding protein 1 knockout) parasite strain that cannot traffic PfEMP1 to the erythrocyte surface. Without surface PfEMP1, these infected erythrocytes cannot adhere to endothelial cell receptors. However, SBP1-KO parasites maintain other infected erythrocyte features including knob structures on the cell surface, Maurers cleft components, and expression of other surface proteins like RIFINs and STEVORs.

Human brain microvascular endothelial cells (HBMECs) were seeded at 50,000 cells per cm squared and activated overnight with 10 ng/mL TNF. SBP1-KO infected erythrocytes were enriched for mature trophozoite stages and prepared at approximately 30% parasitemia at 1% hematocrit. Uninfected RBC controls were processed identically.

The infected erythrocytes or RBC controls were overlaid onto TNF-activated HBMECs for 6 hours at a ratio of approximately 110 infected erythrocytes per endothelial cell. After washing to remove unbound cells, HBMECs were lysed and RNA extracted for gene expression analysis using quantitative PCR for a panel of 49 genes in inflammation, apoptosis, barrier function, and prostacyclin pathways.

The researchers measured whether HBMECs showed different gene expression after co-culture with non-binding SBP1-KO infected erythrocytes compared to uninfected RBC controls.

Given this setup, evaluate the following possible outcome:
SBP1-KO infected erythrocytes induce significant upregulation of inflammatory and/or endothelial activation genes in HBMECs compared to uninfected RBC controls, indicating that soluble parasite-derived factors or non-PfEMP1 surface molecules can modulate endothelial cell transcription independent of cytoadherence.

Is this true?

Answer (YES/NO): YES